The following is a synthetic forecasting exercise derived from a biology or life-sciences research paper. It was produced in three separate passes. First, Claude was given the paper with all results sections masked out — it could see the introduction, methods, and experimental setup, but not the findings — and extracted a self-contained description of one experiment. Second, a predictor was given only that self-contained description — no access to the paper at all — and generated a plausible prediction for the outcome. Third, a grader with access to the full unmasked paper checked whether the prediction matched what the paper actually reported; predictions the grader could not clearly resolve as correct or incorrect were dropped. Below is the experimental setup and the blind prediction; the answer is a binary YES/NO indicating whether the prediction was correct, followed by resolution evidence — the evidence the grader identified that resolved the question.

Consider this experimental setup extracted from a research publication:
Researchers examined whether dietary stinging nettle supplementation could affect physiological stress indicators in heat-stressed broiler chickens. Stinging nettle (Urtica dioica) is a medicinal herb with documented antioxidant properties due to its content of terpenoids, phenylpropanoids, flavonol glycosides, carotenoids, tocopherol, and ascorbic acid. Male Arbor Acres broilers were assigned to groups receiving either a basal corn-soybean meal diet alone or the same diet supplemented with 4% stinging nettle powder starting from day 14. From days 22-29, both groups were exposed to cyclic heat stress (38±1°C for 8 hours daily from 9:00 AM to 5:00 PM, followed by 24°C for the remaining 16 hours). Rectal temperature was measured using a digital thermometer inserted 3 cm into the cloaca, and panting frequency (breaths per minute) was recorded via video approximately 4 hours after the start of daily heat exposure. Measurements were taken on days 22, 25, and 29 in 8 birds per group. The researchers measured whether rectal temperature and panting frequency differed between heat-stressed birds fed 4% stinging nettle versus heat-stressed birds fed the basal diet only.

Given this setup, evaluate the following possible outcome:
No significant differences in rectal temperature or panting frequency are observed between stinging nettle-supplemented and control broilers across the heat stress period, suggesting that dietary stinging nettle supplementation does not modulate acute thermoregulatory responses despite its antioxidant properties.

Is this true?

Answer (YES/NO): YES